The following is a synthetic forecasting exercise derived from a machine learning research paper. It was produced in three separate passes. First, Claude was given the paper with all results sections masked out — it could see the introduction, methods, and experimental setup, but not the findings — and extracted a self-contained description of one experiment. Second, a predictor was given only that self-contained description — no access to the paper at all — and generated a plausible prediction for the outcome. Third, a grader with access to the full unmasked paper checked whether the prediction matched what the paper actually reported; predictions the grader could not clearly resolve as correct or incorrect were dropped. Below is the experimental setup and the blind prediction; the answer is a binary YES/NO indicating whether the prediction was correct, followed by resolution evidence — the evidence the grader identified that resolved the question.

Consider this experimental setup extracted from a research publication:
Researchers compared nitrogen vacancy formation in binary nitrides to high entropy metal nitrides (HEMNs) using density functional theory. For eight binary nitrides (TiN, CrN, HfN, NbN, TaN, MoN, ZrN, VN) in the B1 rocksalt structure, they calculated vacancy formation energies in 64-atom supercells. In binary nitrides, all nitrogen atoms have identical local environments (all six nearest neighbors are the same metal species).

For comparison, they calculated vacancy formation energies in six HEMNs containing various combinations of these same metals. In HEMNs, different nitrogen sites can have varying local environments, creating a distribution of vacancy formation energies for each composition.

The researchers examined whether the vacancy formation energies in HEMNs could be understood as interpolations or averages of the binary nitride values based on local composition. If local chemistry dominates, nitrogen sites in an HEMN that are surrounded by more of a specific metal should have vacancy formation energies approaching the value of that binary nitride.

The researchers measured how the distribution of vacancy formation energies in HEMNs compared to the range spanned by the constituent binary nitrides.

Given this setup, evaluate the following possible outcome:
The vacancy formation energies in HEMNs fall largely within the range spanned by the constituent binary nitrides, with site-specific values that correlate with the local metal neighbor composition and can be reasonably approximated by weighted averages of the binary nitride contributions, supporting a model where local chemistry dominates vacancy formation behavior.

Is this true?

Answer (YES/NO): NO